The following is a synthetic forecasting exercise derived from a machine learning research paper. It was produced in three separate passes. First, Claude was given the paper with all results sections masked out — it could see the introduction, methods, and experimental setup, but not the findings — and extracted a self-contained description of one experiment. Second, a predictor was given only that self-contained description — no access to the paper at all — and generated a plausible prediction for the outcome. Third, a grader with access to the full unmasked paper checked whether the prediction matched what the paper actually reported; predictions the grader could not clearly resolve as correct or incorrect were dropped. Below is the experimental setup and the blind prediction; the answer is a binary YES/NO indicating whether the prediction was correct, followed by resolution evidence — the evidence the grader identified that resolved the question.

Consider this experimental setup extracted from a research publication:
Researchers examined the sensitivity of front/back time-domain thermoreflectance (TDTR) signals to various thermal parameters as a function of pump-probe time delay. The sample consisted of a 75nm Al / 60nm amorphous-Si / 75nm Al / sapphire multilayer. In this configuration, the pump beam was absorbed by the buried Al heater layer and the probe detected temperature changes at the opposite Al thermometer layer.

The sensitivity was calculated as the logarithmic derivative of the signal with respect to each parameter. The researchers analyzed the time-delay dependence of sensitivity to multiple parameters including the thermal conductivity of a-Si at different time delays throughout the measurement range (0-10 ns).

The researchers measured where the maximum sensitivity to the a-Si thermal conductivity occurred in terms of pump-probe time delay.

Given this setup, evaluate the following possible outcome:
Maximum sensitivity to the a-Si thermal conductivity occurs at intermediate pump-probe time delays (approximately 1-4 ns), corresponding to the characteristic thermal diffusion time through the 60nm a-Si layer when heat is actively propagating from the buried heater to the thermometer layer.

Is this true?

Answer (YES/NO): YES